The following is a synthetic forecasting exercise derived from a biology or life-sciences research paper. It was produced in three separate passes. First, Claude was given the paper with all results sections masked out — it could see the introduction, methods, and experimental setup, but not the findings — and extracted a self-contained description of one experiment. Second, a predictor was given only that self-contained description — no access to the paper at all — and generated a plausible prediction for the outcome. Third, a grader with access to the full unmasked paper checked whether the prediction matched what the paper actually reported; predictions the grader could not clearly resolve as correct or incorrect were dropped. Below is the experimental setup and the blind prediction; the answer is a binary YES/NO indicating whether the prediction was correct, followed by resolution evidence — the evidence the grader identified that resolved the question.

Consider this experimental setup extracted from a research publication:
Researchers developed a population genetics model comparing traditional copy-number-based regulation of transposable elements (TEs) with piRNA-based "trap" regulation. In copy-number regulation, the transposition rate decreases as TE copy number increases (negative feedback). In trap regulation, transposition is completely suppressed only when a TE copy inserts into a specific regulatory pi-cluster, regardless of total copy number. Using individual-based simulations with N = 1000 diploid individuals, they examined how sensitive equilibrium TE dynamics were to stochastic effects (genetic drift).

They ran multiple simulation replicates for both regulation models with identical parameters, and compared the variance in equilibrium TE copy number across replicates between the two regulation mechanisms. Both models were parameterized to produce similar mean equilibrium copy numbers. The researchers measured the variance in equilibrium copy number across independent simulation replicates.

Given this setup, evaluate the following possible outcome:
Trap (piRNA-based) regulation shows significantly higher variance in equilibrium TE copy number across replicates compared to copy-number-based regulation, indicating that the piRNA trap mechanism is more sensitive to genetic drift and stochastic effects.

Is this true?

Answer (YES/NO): YES